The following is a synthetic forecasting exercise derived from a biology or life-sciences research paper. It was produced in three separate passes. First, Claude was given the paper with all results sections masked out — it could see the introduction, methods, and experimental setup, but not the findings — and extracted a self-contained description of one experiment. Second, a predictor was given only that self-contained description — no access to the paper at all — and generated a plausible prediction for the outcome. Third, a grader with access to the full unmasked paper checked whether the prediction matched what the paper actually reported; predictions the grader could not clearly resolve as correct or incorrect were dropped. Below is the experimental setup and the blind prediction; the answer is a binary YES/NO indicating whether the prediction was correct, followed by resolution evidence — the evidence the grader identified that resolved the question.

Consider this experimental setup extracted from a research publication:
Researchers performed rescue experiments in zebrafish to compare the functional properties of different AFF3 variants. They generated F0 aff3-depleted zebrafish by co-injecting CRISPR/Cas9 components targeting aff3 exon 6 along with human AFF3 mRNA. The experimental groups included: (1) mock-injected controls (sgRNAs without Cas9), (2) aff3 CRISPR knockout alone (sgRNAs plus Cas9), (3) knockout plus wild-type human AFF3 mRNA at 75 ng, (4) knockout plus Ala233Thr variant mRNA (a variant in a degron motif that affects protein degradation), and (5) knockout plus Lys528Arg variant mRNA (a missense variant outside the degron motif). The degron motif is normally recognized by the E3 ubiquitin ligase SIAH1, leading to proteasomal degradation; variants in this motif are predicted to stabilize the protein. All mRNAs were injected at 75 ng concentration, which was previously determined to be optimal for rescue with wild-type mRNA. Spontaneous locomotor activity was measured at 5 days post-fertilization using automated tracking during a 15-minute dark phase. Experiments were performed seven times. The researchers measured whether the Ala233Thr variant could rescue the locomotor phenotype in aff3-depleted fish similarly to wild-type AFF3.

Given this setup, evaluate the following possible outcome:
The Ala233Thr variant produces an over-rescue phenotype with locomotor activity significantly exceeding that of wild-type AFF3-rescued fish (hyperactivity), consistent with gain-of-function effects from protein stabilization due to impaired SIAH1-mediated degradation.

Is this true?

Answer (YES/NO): NO